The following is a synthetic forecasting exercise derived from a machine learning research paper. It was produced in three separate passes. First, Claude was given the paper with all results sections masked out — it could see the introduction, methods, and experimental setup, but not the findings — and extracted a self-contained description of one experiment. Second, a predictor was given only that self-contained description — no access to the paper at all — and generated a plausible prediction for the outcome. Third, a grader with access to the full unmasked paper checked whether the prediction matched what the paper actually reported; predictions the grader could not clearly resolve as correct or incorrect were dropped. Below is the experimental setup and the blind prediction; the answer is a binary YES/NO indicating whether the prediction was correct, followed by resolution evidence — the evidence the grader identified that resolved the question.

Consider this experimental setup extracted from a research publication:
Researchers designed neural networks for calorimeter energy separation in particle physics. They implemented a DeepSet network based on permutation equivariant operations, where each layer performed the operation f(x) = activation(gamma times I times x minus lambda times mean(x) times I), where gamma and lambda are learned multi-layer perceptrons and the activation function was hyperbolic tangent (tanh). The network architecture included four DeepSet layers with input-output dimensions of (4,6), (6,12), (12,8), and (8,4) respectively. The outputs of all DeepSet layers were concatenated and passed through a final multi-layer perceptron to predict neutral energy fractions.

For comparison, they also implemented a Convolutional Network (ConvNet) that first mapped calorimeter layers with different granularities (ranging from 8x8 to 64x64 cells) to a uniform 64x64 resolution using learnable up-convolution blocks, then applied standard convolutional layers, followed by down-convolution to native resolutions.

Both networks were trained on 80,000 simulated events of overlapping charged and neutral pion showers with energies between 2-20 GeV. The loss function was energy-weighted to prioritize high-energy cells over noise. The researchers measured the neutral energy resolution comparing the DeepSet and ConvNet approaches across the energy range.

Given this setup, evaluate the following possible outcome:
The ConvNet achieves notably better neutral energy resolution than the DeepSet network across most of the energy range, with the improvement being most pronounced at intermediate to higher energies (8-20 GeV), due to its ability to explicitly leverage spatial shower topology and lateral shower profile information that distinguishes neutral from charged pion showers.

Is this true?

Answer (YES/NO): NO